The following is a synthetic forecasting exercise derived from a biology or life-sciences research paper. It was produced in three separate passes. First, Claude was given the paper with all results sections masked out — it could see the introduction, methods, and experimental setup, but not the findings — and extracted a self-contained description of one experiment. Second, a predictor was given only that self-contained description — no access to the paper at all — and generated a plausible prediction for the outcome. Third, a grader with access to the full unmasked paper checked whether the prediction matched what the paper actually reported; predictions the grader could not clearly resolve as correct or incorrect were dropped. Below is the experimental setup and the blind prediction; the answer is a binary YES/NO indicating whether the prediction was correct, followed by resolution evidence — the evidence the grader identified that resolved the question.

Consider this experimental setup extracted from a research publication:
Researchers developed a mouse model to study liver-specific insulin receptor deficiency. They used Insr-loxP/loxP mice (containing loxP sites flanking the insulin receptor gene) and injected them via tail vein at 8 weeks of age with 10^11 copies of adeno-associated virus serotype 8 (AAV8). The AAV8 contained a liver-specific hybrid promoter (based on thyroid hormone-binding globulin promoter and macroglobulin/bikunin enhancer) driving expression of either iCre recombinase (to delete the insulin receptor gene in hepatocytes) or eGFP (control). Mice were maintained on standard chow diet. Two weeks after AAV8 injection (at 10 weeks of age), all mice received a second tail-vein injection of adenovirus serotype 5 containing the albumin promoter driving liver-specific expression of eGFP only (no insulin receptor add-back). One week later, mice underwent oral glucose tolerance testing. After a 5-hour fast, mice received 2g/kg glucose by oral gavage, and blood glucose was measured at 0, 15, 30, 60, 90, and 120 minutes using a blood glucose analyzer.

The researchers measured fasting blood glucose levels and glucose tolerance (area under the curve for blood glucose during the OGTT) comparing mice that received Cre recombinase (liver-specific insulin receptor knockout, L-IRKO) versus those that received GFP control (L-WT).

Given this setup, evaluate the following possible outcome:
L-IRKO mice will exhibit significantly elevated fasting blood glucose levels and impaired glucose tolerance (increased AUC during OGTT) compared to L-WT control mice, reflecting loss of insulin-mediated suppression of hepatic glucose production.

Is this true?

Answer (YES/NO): NO